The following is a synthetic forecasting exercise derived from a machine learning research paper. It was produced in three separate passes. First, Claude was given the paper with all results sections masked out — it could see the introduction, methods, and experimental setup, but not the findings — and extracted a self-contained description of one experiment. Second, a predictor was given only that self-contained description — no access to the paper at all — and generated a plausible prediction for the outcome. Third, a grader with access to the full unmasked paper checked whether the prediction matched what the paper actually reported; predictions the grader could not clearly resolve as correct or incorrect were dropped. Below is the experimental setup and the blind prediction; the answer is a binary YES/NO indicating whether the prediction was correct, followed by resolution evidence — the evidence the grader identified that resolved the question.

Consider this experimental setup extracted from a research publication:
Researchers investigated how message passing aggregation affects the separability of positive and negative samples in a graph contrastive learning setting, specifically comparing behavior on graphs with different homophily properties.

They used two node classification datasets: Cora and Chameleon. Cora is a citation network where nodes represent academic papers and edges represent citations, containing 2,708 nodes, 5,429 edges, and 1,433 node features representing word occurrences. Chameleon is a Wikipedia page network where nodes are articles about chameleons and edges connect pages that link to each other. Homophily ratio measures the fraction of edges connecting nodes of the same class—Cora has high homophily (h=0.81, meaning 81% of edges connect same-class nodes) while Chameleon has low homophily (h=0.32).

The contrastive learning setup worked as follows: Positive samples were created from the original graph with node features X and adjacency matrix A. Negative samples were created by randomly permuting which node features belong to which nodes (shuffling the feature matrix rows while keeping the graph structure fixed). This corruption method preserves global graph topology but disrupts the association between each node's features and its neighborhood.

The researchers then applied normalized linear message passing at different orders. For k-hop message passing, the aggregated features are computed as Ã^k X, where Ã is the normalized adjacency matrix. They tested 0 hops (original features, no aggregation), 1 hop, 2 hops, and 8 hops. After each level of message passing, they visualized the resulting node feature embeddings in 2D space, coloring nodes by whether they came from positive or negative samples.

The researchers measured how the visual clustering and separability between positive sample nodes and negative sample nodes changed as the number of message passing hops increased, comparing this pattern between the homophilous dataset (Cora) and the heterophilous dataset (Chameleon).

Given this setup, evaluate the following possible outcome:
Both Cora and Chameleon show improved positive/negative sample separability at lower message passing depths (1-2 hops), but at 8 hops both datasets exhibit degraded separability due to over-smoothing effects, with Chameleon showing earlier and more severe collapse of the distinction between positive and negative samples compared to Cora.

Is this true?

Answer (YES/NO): NO